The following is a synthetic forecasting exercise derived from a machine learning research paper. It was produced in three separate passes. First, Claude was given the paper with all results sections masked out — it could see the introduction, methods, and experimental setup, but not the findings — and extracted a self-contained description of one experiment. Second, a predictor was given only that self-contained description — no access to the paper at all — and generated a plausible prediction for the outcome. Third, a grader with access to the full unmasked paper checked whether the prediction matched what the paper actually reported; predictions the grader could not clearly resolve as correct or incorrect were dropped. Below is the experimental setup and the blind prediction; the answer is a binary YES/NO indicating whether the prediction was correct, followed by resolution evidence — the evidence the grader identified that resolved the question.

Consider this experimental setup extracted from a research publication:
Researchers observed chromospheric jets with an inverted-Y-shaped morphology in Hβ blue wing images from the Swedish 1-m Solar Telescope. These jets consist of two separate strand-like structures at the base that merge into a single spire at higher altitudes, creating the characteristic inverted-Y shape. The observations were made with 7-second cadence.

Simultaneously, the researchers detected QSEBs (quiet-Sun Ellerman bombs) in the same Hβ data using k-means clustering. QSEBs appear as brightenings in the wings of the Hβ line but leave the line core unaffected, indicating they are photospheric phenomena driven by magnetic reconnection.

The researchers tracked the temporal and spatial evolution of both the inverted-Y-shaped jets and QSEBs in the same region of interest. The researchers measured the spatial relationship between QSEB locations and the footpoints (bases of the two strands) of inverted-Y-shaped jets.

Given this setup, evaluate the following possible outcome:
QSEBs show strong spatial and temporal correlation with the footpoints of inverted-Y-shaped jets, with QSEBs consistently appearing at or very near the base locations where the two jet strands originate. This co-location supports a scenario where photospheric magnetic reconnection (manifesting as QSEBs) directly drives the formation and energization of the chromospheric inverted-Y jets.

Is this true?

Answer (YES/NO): YES